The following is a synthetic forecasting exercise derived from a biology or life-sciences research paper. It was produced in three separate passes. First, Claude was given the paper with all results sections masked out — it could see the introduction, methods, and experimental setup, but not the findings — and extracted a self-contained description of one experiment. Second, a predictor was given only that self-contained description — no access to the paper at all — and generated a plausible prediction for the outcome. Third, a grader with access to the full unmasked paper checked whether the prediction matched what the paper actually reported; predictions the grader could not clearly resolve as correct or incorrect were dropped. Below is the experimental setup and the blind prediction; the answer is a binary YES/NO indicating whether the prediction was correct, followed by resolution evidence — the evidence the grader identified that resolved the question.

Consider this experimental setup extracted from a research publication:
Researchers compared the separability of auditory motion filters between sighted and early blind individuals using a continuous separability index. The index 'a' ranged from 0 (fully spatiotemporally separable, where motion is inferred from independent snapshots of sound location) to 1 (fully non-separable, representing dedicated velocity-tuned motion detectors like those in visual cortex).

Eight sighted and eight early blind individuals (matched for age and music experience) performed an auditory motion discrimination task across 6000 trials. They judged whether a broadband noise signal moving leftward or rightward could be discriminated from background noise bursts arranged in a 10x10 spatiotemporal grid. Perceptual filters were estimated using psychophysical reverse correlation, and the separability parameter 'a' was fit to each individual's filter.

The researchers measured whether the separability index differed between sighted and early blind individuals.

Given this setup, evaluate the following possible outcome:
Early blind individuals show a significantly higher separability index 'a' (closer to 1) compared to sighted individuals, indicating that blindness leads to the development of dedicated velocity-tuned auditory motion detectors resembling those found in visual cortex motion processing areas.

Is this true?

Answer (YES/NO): NO